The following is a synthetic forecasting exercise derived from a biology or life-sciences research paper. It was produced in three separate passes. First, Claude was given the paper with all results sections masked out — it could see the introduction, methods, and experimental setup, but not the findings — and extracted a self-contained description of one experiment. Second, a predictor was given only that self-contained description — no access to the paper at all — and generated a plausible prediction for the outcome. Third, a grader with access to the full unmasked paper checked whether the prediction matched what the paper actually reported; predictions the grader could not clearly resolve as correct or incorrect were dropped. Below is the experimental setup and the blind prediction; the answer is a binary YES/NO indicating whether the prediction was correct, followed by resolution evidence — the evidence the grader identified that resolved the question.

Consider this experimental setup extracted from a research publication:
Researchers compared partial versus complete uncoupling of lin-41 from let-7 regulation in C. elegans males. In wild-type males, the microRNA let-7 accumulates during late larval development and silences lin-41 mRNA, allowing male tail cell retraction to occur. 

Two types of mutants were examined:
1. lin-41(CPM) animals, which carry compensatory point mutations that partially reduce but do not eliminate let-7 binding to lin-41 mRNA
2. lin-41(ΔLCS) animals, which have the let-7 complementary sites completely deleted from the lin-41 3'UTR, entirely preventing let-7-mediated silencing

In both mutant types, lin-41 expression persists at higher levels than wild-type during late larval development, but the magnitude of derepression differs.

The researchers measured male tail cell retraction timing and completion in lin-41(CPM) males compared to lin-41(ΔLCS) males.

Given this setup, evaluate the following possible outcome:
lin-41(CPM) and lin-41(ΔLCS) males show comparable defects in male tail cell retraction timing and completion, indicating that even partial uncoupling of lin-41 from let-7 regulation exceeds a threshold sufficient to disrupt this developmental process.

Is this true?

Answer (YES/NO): NO